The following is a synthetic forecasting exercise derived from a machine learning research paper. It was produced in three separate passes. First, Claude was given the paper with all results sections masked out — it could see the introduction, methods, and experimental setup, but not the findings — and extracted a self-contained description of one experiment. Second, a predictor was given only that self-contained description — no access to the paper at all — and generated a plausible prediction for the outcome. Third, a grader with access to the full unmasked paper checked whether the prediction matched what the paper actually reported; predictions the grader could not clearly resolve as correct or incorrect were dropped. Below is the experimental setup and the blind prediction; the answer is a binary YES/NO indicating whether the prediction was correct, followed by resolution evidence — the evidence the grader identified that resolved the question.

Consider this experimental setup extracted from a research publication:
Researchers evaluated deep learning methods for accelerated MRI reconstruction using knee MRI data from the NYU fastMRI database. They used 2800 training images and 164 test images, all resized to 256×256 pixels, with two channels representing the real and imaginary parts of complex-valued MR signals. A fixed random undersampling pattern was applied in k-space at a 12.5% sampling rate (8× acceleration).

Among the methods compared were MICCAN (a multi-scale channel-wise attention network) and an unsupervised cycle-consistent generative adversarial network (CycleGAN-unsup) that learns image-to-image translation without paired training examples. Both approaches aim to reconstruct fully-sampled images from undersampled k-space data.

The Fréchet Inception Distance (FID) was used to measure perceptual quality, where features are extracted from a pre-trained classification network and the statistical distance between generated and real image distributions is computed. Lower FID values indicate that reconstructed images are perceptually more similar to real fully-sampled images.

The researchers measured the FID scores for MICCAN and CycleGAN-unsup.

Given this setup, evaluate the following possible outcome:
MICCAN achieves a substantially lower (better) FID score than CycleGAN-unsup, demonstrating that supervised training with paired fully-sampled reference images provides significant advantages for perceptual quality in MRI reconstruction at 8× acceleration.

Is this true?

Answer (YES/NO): YES